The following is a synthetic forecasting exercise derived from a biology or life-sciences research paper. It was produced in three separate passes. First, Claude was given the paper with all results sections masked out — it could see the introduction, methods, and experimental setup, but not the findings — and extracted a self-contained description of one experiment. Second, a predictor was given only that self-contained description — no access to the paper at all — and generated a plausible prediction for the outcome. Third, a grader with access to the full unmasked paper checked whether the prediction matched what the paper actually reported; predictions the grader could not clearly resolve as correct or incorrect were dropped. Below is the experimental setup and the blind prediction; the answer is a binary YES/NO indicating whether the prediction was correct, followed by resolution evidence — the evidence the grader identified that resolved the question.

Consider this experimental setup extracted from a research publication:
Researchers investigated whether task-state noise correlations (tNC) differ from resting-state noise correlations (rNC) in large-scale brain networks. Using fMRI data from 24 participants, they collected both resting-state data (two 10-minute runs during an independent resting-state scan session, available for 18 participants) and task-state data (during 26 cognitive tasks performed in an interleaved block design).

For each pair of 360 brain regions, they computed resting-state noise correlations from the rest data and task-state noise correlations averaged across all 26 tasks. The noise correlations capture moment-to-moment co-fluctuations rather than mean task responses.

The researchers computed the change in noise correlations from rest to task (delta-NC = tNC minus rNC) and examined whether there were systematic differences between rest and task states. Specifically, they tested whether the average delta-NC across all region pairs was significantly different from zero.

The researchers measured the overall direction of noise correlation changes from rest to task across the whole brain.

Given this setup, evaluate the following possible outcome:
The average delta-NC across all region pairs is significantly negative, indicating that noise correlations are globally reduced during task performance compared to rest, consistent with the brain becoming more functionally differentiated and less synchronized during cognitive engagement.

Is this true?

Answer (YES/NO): YES